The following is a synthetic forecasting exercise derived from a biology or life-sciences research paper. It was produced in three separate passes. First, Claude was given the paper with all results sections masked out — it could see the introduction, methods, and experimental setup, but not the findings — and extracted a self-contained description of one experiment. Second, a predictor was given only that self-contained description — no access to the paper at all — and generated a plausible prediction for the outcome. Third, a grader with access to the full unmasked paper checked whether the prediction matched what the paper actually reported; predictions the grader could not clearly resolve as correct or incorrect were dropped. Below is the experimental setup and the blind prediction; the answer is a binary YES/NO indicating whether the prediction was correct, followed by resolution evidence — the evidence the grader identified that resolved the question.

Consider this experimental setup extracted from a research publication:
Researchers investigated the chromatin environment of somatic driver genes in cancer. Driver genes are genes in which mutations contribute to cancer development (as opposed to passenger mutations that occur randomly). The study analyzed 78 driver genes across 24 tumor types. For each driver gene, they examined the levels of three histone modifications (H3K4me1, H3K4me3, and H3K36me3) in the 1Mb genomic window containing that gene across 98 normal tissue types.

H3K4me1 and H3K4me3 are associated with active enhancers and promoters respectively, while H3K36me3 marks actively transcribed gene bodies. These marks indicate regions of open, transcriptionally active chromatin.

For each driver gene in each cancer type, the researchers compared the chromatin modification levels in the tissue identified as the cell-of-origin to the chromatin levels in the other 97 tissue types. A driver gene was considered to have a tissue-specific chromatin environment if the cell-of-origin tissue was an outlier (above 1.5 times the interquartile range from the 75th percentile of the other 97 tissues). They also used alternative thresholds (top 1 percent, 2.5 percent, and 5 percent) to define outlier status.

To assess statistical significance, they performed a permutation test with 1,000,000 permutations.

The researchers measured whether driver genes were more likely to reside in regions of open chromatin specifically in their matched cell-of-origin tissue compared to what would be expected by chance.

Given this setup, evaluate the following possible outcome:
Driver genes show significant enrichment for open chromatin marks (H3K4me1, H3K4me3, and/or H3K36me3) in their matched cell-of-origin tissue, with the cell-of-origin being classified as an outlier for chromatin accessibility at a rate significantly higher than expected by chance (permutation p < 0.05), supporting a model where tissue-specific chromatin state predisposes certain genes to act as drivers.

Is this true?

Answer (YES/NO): YES